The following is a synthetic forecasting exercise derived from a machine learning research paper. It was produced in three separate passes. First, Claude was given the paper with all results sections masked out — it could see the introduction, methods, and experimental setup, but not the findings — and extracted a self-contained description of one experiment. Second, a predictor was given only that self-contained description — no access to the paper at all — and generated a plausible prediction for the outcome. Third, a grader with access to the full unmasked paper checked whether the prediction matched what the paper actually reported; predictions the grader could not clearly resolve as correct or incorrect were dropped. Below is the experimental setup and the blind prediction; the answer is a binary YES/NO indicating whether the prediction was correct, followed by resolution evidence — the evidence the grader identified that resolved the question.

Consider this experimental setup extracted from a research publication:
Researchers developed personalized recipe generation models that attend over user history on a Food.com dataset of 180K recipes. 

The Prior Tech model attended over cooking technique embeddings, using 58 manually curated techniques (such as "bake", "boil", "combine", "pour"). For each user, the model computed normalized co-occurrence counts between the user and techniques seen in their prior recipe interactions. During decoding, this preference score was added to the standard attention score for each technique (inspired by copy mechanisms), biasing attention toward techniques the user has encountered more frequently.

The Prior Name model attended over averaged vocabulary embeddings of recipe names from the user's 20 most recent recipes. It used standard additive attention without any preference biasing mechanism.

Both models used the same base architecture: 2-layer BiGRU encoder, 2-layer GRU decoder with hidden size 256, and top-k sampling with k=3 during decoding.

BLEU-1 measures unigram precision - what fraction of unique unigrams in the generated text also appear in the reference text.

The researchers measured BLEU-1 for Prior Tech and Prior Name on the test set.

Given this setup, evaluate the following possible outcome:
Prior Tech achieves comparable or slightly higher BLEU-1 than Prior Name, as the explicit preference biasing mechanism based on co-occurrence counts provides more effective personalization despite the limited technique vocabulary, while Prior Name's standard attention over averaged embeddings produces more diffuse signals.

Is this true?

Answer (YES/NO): YES